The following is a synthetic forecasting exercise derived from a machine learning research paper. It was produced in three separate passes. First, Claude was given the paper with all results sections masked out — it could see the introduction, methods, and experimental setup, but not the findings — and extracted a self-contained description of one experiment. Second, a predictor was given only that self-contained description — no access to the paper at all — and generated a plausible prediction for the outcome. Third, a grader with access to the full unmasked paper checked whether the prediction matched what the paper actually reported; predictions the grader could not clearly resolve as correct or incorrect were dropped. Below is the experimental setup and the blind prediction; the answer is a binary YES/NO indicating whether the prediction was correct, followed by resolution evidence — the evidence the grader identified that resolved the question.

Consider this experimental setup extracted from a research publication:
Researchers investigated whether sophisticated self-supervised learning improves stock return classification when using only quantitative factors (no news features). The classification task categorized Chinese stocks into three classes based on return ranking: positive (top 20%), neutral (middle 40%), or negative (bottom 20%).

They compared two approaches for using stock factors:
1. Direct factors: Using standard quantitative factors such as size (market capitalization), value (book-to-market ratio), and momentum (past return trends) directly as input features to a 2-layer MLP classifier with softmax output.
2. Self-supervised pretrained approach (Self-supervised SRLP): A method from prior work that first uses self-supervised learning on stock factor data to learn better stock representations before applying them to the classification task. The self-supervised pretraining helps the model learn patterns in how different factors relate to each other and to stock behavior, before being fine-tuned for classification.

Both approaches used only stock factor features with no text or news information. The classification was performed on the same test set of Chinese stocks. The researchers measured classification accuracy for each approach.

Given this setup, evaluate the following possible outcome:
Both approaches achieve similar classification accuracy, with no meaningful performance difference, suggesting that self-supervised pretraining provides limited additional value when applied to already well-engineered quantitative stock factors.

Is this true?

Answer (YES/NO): NO